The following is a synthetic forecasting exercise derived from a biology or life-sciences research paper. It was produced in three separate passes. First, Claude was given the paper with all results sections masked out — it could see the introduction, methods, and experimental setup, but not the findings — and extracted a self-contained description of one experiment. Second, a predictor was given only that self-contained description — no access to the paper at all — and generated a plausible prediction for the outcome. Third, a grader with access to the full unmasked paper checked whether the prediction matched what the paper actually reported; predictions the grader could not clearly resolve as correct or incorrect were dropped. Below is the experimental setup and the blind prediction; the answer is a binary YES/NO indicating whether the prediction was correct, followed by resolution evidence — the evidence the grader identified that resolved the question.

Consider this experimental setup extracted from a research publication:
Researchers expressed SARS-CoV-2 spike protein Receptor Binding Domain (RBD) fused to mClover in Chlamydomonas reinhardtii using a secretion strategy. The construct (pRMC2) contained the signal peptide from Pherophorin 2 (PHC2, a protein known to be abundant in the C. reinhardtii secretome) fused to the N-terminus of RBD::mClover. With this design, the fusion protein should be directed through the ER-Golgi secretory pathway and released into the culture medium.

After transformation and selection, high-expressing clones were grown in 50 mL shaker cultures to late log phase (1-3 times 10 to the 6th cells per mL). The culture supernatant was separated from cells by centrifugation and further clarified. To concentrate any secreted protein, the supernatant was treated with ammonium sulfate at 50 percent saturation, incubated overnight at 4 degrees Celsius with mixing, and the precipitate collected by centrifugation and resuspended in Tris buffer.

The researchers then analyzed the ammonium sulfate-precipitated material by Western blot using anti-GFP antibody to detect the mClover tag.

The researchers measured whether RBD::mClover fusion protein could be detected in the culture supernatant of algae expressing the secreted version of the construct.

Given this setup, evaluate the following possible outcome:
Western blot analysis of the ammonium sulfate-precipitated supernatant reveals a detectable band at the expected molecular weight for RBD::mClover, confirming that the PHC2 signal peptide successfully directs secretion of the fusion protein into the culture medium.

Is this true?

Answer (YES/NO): YES